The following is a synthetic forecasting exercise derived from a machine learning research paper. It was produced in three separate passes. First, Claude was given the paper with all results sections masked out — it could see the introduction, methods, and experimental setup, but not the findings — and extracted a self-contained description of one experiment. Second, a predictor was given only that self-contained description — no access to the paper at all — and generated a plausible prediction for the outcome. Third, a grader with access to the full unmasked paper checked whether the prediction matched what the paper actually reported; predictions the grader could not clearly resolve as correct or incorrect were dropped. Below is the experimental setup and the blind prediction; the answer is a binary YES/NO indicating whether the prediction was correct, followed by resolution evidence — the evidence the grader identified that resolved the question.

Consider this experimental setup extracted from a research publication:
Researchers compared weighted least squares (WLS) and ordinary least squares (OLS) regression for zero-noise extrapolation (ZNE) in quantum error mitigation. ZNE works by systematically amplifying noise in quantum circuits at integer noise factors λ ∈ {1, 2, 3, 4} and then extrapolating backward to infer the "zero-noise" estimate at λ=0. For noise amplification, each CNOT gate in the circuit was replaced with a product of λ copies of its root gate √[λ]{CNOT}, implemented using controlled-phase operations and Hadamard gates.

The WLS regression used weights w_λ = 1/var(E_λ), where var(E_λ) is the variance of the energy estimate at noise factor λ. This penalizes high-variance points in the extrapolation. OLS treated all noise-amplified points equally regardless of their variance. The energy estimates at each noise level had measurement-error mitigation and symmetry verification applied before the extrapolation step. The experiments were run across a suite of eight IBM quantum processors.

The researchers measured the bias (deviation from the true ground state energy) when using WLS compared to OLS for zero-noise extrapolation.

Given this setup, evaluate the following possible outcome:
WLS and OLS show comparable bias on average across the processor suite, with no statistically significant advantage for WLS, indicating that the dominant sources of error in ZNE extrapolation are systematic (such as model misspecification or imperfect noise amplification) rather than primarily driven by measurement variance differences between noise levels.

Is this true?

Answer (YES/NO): NO